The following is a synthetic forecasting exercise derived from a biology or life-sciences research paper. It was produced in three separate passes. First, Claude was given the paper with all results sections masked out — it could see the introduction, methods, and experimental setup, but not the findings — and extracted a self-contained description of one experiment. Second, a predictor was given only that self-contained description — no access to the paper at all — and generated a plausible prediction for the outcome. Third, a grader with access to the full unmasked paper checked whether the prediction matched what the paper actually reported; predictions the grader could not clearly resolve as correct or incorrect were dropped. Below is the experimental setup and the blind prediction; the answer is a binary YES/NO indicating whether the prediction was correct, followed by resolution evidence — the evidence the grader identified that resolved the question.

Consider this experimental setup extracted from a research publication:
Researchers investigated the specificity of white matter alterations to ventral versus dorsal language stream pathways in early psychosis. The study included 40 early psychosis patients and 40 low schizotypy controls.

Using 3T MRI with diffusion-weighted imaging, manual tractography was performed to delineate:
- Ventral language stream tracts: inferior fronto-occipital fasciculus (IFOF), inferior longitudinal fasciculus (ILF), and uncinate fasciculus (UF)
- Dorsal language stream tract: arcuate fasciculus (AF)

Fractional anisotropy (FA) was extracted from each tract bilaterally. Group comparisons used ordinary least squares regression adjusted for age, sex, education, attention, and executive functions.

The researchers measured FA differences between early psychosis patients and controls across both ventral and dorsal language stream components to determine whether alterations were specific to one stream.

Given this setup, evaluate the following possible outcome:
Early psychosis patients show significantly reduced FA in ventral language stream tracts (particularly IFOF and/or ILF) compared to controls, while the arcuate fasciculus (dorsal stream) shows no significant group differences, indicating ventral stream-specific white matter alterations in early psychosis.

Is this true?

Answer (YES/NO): NO